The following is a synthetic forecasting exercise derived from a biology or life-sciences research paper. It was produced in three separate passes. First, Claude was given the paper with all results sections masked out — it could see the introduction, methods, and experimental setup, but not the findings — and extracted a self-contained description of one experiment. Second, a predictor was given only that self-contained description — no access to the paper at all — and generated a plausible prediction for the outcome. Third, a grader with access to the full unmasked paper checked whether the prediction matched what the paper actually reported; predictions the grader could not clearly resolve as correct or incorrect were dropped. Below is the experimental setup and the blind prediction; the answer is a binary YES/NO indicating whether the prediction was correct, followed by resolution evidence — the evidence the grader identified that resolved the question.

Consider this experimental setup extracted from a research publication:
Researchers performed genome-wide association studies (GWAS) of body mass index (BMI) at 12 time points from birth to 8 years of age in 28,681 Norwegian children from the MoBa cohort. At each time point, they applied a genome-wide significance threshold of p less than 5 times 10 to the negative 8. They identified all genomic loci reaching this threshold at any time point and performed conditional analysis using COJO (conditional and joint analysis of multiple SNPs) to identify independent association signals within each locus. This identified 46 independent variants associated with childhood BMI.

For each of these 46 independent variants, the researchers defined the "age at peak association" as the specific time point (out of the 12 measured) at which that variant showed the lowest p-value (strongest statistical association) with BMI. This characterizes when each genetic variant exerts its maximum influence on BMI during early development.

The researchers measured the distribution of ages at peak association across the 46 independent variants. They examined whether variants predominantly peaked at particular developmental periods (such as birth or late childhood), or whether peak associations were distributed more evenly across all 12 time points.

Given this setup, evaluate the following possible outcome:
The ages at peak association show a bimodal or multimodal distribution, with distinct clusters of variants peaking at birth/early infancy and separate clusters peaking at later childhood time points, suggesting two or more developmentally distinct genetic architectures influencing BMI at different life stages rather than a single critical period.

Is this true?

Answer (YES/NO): NO